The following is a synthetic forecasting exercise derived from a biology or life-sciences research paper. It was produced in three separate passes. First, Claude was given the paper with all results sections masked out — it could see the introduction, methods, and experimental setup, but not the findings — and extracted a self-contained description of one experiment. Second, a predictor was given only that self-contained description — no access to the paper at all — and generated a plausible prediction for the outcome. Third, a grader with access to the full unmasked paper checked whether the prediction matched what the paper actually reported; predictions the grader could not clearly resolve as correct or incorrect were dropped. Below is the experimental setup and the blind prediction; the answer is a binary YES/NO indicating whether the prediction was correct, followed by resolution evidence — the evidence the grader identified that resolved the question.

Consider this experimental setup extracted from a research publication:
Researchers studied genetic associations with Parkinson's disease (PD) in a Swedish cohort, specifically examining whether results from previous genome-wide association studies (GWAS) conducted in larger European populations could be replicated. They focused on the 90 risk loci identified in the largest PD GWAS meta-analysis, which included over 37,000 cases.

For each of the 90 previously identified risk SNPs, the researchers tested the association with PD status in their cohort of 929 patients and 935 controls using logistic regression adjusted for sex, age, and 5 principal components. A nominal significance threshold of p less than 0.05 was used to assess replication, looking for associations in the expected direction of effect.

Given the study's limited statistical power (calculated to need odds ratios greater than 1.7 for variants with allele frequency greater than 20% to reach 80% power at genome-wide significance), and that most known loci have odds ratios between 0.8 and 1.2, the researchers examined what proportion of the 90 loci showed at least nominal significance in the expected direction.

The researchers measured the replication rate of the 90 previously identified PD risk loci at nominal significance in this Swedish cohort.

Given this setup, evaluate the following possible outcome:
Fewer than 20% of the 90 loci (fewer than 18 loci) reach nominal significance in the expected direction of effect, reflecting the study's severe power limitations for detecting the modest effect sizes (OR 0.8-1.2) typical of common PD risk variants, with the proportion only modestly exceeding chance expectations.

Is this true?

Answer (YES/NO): NO